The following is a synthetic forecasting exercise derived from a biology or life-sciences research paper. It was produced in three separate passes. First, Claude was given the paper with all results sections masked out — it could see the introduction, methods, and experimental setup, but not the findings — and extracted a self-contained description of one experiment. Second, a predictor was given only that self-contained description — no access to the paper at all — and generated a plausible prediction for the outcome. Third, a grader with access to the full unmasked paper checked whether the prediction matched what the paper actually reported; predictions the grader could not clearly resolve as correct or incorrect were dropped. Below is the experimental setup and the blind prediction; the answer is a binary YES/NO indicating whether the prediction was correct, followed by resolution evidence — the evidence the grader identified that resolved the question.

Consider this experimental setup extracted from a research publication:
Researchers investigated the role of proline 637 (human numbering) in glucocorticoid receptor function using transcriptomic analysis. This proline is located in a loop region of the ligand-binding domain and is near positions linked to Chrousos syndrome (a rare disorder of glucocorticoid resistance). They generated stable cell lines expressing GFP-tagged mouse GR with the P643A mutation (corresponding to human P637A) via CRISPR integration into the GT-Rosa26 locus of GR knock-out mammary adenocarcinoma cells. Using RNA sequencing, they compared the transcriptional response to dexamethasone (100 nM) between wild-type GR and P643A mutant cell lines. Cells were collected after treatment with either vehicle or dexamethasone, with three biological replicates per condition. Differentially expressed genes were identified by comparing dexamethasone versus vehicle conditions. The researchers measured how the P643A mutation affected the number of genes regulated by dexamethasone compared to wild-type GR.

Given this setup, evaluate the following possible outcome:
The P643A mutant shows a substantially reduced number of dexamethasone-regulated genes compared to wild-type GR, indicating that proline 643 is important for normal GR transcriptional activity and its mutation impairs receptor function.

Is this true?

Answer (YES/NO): YES